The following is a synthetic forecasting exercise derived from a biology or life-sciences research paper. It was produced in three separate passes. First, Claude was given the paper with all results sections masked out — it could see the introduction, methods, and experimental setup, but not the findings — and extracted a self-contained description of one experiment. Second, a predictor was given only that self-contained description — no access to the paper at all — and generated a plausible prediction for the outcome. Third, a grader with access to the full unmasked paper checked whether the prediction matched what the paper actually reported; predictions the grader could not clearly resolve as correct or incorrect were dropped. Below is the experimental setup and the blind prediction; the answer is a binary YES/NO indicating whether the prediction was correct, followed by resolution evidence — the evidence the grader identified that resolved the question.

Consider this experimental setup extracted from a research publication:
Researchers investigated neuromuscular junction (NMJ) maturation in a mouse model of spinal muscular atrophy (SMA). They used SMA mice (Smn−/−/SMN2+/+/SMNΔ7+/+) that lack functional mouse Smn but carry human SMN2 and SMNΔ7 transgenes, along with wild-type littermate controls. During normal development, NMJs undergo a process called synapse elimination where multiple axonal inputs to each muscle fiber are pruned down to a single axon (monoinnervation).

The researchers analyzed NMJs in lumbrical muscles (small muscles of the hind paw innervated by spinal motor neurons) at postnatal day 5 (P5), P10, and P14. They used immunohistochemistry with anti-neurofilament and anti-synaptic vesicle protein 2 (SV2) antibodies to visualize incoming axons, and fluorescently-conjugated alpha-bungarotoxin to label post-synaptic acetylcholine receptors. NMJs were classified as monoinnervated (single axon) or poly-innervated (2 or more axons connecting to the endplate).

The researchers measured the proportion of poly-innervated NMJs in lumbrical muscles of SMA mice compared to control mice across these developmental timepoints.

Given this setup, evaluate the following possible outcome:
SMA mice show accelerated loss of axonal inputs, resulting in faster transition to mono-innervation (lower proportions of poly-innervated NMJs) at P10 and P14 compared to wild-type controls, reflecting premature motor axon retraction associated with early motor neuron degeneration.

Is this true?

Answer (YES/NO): NO